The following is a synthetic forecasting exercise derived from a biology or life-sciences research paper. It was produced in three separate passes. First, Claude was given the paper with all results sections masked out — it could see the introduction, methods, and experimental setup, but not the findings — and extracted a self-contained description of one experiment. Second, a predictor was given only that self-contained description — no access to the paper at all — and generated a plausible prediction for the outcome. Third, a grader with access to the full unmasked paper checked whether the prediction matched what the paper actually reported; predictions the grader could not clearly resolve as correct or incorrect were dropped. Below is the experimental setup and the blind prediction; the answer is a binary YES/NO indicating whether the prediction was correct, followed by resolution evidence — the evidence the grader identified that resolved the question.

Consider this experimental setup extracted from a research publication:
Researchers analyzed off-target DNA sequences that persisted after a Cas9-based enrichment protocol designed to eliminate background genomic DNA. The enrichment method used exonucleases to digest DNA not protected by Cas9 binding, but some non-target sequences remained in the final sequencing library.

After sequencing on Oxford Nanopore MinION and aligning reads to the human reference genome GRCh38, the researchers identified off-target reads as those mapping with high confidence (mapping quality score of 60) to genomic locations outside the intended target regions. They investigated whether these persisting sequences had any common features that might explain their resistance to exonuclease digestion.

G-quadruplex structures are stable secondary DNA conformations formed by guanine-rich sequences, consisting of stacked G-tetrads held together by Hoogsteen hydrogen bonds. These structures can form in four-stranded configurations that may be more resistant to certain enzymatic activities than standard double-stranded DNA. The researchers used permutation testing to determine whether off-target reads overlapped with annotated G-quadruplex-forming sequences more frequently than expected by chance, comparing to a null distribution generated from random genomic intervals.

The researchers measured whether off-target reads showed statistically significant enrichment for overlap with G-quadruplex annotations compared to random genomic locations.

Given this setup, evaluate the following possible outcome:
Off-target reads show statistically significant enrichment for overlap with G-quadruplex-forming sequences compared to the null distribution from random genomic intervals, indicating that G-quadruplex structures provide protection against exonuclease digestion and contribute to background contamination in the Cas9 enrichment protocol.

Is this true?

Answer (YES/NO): NO